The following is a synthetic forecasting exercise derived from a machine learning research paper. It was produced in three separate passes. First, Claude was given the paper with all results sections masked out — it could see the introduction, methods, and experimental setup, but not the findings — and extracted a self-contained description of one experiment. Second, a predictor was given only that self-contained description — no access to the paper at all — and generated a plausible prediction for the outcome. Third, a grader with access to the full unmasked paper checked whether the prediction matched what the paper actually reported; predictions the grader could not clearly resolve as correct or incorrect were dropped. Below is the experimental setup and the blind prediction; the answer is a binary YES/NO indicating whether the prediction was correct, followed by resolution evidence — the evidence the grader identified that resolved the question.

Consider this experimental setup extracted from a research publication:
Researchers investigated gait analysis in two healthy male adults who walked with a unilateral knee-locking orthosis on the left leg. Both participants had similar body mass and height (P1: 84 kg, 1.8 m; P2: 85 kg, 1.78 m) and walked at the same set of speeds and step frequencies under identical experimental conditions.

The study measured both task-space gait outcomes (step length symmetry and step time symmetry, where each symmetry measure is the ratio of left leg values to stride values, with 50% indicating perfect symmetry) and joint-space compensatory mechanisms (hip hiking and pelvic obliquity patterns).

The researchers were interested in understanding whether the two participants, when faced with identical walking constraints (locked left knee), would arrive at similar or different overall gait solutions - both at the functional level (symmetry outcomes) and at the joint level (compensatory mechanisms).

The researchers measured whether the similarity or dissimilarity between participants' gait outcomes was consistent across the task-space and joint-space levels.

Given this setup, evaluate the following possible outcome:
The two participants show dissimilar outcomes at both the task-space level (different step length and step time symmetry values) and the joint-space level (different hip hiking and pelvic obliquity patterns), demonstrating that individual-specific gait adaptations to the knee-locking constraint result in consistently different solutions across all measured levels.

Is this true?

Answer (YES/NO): NO